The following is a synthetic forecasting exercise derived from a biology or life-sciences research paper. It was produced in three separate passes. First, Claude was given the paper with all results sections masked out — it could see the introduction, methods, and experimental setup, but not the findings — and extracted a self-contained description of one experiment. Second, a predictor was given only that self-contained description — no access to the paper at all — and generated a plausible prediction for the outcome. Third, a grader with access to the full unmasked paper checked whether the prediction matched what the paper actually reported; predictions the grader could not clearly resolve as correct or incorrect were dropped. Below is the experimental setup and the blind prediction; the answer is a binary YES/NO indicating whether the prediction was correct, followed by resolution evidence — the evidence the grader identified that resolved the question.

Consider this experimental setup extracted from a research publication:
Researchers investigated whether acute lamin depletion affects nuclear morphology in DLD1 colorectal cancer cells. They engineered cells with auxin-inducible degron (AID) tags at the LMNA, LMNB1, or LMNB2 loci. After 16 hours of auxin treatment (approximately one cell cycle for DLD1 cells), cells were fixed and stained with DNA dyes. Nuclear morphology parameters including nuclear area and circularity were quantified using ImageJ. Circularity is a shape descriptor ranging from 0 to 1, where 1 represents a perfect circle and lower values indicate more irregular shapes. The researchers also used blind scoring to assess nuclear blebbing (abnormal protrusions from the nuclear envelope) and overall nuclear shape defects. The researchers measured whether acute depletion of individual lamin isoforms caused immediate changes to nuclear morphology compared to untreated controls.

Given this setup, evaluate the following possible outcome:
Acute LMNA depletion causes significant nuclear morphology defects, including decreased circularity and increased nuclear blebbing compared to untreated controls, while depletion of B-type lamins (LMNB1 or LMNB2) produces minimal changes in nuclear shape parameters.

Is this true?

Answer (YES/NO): NO